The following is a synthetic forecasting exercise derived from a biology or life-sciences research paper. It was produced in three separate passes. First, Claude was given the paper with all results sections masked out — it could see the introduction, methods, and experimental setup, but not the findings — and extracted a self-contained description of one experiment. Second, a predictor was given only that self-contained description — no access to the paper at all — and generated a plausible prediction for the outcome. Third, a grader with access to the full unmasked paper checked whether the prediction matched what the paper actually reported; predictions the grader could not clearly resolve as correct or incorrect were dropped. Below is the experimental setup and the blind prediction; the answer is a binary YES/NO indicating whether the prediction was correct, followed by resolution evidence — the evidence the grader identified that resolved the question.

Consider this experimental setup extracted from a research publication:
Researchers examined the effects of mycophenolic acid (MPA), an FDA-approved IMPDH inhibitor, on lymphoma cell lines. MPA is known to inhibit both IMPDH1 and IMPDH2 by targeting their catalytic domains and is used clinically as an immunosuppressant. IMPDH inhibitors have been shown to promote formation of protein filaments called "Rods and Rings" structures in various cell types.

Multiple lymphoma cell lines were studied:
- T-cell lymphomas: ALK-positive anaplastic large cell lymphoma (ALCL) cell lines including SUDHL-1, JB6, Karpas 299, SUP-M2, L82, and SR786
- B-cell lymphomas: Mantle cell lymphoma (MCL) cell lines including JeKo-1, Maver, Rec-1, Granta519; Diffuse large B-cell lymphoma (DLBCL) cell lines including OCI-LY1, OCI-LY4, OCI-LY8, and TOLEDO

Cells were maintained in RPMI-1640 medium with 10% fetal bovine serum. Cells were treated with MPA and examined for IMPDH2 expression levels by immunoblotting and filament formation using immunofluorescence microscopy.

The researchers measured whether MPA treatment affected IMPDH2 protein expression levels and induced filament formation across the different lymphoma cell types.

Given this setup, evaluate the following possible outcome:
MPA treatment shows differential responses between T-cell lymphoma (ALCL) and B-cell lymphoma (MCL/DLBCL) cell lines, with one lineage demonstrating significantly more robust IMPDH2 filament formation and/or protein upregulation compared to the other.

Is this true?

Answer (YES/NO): NO